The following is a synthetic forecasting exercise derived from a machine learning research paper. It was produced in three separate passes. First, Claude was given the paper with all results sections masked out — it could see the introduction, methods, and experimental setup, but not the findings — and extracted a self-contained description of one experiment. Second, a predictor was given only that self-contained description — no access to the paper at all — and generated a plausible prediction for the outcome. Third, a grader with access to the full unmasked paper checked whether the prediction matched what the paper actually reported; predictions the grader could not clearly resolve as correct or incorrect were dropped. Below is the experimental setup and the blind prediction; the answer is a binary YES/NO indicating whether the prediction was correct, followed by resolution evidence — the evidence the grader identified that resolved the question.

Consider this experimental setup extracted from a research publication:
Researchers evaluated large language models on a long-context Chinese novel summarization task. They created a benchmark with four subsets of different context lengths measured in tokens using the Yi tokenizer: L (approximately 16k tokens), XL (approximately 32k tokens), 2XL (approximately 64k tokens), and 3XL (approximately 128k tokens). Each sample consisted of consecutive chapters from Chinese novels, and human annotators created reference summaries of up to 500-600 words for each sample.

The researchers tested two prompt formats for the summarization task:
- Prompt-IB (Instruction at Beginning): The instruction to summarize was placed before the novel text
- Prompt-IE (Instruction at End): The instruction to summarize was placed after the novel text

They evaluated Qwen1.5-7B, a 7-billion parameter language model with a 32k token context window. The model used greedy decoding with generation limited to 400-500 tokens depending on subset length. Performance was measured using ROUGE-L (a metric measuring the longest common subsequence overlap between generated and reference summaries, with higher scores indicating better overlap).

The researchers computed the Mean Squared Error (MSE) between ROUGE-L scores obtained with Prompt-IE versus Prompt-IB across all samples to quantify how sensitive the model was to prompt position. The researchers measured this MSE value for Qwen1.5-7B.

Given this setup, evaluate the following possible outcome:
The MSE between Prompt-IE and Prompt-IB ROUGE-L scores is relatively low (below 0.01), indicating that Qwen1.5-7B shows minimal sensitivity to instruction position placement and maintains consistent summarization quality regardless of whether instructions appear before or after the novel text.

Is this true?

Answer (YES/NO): NO